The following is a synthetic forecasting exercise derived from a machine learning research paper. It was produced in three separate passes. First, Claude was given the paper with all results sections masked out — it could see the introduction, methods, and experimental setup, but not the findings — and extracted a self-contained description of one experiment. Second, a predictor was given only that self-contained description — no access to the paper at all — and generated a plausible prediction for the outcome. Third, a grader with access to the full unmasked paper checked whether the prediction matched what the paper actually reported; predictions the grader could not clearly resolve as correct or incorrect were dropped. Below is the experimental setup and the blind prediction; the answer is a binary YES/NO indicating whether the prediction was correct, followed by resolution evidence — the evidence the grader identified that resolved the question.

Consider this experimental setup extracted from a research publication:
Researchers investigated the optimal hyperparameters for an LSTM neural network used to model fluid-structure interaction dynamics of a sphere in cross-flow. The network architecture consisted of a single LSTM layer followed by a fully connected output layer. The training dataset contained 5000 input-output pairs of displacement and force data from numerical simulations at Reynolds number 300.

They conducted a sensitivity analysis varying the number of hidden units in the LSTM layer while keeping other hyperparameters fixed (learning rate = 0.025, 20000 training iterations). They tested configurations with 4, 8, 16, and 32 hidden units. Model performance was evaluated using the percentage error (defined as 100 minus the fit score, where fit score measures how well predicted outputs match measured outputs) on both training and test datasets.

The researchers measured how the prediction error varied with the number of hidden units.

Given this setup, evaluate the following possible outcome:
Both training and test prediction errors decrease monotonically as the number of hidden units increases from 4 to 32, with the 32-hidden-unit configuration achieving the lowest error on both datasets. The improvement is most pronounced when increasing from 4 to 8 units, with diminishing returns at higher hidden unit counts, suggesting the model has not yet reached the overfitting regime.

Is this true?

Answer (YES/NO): NO